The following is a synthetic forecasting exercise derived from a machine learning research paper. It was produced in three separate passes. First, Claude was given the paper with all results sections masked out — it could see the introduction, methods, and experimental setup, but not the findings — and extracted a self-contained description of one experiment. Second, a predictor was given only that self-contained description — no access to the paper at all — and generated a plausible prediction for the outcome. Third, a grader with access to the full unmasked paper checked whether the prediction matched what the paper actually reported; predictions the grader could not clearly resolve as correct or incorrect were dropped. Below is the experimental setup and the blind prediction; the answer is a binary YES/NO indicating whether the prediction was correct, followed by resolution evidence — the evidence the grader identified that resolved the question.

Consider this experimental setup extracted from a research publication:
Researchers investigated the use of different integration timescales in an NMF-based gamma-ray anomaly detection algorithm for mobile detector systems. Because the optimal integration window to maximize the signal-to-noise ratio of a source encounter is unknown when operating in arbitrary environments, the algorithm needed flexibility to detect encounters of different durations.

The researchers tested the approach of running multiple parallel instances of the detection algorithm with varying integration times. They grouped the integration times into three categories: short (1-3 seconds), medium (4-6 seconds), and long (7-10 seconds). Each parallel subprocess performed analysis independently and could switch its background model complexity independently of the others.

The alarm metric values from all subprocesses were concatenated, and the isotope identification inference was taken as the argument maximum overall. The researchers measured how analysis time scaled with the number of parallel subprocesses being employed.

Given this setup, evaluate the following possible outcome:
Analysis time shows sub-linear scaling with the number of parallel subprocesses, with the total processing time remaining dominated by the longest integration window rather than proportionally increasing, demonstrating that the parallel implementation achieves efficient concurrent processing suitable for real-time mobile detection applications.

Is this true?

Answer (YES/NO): NO